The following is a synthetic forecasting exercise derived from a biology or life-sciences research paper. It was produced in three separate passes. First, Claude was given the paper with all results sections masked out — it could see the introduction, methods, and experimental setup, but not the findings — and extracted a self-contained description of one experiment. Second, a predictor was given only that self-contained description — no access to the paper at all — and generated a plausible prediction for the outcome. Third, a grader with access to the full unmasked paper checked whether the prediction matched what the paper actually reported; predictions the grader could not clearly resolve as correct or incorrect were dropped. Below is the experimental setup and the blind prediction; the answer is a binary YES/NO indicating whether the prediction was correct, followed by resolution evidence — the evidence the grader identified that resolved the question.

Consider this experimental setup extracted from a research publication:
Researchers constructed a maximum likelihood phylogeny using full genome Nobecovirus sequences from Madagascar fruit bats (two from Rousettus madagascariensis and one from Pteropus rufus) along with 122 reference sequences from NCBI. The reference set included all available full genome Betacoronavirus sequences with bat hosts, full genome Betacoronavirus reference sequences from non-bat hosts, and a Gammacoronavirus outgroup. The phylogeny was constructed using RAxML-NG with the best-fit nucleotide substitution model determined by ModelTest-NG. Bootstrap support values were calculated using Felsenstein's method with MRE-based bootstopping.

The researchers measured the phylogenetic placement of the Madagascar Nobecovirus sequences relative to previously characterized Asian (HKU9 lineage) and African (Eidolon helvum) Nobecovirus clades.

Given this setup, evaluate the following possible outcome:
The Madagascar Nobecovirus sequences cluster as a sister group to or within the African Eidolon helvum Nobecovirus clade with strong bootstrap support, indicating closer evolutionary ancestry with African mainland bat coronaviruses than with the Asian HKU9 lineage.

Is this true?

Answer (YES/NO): NO